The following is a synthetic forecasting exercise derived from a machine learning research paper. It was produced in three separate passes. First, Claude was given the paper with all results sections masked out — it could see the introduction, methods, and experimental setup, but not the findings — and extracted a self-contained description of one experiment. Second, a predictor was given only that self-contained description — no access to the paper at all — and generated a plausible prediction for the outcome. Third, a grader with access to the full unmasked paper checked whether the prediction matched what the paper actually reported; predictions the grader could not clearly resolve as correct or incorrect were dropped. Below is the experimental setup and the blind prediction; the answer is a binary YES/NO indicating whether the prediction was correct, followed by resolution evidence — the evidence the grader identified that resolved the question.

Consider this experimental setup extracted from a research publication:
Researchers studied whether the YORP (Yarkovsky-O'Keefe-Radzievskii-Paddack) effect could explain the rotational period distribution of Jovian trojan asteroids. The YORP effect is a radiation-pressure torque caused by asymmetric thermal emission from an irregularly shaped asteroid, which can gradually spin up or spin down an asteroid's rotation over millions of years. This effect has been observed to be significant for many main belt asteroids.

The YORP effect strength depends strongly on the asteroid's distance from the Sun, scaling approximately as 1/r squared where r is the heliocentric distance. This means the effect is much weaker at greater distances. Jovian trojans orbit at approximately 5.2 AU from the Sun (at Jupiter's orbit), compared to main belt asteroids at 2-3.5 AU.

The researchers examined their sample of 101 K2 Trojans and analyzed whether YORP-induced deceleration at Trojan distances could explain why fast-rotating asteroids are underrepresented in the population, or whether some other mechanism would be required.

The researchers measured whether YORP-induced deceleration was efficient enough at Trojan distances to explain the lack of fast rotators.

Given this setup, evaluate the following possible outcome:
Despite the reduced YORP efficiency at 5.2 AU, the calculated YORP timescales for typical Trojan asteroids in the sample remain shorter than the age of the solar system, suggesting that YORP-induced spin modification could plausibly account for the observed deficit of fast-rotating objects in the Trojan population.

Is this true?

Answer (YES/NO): NO